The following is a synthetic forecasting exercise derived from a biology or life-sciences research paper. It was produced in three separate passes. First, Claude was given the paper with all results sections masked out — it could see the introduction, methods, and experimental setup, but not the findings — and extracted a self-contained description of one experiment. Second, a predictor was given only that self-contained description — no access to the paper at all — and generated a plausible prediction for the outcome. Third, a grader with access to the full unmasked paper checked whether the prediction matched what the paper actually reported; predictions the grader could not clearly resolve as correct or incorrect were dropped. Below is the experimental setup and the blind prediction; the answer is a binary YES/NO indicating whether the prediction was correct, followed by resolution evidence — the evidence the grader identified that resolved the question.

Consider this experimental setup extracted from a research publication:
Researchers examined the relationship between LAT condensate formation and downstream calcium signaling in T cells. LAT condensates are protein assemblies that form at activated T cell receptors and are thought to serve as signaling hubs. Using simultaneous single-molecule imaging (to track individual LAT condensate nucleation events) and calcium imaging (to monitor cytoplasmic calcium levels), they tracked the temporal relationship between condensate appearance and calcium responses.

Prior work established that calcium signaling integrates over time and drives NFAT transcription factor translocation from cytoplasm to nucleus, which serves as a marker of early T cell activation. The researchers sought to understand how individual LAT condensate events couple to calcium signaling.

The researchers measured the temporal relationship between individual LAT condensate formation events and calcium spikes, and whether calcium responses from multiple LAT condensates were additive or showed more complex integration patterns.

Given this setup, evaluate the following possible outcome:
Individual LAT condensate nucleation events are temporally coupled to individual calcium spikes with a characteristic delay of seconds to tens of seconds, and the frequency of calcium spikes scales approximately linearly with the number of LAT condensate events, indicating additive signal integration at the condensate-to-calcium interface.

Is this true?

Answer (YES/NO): YES